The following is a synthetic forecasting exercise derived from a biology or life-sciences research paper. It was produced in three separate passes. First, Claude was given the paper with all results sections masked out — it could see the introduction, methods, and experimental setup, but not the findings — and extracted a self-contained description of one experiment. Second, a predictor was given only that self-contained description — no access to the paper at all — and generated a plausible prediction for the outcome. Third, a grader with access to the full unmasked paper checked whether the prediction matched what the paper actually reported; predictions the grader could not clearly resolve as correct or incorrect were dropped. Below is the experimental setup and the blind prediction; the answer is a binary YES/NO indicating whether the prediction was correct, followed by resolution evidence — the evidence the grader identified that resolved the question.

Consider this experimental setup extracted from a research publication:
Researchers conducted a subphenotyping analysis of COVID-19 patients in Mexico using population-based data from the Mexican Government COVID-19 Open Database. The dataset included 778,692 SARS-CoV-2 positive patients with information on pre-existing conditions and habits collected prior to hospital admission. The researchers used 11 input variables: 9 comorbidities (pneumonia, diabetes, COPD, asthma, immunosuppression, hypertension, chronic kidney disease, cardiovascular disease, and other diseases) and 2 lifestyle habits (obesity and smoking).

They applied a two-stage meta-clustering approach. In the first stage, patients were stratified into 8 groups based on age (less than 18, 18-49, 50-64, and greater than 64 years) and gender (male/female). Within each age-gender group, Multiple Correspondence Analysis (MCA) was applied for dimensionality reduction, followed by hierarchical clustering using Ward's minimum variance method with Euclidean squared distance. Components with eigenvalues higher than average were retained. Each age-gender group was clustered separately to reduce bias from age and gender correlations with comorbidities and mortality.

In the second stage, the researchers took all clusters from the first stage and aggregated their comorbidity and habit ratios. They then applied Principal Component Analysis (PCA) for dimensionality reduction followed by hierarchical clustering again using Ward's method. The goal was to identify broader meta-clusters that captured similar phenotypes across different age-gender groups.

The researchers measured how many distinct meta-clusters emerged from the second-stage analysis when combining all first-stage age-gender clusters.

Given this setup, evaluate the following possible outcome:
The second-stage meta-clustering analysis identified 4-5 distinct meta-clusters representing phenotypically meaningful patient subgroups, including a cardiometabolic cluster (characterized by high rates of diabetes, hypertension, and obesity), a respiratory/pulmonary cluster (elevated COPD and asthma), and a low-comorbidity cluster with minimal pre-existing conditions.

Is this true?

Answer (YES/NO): NO